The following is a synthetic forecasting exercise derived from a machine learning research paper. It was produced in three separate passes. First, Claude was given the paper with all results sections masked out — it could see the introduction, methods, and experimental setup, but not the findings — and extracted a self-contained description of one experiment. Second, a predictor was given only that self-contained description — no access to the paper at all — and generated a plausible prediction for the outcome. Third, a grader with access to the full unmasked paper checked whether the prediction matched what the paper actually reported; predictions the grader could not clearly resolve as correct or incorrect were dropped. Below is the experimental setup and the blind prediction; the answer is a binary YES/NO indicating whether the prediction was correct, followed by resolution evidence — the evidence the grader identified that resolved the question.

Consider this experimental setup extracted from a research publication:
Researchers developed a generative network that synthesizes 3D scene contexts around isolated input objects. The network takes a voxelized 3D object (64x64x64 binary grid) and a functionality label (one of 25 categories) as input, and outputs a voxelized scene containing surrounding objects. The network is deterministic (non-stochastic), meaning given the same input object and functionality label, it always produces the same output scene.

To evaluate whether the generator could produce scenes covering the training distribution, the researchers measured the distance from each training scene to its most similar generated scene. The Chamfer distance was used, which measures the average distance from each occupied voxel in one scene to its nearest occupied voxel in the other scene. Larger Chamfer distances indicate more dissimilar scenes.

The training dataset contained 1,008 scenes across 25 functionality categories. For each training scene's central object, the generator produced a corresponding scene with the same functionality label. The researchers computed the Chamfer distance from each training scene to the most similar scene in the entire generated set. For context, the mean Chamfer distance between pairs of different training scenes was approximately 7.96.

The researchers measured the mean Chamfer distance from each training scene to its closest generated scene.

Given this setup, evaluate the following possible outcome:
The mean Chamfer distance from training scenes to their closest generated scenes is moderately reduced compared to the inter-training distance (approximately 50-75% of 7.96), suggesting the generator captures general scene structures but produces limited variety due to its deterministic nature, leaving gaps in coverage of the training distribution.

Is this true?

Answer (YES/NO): NO